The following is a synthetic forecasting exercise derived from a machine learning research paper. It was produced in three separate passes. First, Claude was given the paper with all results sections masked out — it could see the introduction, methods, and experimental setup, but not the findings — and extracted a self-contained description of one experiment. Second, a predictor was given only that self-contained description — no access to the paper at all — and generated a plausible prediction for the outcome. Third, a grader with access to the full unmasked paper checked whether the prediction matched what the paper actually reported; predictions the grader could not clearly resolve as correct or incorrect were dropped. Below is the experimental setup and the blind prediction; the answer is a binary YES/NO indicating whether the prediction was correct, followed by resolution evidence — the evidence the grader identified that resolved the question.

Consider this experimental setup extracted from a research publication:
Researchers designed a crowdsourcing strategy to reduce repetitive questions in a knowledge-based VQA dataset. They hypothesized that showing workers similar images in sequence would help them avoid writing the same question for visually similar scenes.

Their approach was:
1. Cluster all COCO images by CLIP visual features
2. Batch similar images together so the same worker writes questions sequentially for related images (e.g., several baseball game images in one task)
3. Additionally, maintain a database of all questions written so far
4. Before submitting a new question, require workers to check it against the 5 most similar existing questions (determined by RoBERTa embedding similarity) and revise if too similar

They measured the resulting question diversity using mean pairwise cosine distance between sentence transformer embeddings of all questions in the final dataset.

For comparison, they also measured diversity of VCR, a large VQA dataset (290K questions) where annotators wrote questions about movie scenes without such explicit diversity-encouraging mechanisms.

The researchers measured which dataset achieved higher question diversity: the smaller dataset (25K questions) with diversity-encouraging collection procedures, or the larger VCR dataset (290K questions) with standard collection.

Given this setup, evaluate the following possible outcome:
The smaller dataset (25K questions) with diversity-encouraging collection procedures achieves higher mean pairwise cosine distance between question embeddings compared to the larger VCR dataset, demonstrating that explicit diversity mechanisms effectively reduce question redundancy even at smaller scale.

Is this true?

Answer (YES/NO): YES